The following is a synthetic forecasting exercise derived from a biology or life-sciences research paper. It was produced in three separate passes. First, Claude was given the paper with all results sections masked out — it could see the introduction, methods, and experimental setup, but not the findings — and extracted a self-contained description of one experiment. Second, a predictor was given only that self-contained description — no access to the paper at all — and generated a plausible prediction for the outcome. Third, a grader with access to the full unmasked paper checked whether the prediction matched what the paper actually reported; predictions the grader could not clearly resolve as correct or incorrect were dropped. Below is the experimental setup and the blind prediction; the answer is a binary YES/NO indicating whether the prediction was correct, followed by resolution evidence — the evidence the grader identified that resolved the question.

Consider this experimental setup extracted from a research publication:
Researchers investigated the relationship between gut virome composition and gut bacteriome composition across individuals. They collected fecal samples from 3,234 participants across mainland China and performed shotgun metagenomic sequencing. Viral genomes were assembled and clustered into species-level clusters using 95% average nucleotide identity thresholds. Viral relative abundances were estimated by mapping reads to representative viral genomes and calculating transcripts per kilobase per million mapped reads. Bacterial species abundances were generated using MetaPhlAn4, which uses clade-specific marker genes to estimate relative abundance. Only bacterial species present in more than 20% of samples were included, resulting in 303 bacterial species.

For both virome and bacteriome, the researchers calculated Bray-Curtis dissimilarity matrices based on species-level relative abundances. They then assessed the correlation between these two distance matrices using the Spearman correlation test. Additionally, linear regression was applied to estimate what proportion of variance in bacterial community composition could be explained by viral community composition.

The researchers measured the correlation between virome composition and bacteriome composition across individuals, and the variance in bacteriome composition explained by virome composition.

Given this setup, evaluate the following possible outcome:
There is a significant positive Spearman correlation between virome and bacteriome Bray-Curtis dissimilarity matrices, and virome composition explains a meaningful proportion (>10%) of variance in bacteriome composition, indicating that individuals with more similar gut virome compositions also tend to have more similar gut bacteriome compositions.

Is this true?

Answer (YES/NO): YES